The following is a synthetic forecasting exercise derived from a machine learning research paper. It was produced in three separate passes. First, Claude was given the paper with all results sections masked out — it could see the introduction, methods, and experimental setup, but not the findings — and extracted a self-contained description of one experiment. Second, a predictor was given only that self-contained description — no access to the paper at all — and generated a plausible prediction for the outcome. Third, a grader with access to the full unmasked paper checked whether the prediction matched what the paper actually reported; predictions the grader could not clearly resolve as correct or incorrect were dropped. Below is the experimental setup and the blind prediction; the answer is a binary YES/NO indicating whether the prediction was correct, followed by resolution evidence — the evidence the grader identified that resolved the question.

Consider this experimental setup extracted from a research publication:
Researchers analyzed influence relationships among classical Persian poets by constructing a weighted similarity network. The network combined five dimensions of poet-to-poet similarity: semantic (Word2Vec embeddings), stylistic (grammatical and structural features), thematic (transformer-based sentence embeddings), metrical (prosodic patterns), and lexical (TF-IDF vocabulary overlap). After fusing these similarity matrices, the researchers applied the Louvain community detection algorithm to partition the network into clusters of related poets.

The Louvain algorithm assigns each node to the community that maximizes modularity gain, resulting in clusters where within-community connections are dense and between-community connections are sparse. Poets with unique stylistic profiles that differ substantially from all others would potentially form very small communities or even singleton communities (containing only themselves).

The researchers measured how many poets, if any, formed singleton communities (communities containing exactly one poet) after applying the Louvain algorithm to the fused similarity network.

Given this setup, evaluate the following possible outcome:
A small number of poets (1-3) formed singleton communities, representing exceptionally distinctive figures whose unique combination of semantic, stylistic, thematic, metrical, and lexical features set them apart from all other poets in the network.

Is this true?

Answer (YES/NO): YES